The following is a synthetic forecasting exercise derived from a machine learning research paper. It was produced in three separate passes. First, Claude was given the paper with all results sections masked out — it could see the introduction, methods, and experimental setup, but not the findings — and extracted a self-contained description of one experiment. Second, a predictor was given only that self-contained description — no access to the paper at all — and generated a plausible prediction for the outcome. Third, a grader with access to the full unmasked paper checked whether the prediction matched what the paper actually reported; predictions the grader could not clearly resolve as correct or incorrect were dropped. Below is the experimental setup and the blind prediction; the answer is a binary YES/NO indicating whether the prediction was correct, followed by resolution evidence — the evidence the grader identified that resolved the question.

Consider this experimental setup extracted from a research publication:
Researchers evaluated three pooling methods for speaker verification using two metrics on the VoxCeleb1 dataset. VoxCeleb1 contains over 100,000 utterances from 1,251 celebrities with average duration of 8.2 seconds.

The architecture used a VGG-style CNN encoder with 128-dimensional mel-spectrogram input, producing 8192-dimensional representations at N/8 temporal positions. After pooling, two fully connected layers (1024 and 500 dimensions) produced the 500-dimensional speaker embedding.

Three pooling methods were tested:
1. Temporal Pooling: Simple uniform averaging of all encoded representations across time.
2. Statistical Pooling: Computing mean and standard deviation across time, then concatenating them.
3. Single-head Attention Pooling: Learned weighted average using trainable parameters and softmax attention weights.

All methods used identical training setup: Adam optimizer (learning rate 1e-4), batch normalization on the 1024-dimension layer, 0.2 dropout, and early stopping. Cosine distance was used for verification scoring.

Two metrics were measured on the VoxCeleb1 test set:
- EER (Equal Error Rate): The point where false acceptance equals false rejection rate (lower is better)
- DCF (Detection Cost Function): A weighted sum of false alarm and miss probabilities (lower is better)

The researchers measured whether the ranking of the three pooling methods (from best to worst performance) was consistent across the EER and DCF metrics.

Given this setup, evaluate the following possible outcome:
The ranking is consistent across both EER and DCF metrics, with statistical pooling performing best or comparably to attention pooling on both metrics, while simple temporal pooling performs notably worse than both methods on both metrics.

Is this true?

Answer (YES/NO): NO